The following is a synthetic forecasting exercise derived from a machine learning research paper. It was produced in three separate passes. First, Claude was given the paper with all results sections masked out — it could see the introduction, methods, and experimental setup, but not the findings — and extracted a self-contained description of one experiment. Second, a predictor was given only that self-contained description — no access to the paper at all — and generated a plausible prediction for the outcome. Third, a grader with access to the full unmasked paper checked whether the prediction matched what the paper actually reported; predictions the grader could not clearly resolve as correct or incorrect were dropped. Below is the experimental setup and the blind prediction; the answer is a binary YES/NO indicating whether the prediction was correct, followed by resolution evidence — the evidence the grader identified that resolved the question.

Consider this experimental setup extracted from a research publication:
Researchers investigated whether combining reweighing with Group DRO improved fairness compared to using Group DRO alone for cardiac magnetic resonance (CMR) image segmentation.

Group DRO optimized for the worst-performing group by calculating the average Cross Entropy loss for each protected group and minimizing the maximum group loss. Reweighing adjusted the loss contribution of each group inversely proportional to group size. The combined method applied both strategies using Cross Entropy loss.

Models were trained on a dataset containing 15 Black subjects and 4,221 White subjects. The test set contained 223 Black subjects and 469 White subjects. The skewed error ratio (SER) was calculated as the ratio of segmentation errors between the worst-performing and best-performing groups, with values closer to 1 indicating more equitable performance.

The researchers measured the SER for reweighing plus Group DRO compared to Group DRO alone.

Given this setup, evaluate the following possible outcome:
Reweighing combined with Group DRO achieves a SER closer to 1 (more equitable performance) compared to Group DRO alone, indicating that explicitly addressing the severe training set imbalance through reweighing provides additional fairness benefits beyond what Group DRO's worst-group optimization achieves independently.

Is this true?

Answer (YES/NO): NO